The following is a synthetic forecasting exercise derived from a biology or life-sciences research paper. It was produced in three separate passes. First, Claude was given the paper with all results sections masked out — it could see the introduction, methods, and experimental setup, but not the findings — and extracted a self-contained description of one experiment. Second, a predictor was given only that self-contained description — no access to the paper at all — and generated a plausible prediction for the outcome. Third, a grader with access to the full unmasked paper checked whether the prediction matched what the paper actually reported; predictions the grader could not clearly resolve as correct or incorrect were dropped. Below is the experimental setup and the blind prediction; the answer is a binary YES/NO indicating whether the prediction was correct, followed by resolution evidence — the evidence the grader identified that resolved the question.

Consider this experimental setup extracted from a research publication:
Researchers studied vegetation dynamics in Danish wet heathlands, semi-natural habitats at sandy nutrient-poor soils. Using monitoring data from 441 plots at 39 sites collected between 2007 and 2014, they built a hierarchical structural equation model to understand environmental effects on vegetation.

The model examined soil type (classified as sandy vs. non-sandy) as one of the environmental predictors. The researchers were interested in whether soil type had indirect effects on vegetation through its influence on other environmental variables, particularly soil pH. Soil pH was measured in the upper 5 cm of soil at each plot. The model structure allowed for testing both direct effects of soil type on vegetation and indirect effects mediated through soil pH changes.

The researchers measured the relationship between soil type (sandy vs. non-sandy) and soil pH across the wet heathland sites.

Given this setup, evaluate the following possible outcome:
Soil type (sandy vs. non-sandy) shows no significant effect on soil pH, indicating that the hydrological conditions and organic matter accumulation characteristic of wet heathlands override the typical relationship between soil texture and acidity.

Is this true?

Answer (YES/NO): NO